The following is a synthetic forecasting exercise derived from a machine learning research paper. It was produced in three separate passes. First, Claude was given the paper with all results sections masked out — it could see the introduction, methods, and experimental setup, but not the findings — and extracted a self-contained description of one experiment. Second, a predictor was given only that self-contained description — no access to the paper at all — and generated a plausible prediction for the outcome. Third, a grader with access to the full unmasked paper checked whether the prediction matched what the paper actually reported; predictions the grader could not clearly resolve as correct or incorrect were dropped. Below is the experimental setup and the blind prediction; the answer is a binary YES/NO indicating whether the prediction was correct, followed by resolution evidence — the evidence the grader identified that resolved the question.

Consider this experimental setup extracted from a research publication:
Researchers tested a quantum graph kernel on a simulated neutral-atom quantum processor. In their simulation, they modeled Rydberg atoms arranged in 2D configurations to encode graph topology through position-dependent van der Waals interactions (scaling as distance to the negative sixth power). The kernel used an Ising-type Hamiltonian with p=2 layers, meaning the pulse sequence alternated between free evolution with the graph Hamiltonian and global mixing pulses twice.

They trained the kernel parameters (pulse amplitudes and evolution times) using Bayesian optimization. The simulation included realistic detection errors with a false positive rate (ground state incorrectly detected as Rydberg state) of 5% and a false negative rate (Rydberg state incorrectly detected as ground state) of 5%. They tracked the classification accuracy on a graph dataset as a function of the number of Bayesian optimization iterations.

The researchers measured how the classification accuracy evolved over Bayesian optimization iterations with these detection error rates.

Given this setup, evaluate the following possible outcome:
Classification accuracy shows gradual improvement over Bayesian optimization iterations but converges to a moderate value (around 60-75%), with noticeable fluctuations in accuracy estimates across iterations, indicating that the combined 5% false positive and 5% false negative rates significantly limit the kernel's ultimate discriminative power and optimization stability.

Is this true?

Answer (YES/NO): NO